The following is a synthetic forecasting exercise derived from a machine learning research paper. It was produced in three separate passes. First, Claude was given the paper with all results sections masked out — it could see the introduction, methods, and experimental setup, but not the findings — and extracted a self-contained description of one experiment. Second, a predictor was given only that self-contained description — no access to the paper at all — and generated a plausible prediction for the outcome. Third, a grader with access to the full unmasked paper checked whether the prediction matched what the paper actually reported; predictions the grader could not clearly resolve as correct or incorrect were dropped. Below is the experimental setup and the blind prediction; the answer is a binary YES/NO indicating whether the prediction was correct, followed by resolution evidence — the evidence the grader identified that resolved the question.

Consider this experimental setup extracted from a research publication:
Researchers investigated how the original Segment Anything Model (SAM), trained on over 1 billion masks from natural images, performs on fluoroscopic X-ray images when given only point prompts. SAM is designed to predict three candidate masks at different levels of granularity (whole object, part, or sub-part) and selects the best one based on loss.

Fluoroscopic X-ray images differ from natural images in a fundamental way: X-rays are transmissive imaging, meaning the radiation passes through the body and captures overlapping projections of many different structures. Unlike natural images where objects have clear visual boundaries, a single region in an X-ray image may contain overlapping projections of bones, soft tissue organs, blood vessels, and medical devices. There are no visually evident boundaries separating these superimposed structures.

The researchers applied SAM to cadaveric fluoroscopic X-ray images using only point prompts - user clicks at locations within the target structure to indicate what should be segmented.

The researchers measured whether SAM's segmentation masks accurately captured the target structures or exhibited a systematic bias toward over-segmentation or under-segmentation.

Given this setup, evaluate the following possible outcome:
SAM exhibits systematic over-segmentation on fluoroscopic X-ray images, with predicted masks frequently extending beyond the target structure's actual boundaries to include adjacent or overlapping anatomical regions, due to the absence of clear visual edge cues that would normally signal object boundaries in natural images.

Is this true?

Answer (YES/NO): YES